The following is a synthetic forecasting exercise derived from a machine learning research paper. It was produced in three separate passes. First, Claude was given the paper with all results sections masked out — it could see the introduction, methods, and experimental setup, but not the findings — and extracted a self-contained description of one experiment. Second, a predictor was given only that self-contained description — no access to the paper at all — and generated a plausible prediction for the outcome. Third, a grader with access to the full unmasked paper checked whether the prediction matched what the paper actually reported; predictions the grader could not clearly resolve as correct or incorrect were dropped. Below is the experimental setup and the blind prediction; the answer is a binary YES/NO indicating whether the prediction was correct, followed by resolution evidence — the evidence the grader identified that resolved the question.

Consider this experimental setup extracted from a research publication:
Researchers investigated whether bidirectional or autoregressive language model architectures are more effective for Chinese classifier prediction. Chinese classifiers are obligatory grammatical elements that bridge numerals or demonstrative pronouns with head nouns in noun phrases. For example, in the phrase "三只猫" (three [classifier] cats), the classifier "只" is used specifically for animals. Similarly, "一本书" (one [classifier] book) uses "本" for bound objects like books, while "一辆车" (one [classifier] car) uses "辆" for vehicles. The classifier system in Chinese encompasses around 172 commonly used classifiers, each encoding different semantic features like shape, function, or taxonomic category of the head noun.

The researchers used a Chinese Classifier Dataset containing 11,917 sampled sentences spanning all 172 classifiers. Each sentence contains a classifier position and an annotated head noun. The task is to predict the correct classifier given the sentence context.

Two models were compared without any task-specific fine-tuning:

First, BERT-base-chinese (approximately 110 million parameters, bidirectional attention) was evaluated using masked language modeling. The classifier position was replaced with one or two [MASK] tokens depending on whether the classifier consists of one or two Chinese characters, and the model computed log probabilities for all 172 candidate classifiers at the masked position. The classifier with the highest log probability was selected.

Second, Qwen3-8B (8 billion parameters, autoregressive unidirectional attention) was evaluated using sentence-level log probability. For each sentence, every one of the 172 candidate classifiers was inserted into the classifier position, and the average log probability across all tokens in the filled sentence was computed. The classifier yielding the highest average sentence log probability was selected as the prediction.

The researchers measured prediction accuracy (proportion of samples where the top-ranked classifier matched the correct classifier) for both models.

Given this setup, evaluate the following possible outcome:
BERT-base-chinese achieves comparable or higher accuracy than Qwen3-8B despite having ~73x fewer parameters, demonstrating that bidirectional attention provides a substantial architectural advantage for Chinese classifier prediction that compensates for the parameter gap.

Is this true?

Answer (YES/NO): YES